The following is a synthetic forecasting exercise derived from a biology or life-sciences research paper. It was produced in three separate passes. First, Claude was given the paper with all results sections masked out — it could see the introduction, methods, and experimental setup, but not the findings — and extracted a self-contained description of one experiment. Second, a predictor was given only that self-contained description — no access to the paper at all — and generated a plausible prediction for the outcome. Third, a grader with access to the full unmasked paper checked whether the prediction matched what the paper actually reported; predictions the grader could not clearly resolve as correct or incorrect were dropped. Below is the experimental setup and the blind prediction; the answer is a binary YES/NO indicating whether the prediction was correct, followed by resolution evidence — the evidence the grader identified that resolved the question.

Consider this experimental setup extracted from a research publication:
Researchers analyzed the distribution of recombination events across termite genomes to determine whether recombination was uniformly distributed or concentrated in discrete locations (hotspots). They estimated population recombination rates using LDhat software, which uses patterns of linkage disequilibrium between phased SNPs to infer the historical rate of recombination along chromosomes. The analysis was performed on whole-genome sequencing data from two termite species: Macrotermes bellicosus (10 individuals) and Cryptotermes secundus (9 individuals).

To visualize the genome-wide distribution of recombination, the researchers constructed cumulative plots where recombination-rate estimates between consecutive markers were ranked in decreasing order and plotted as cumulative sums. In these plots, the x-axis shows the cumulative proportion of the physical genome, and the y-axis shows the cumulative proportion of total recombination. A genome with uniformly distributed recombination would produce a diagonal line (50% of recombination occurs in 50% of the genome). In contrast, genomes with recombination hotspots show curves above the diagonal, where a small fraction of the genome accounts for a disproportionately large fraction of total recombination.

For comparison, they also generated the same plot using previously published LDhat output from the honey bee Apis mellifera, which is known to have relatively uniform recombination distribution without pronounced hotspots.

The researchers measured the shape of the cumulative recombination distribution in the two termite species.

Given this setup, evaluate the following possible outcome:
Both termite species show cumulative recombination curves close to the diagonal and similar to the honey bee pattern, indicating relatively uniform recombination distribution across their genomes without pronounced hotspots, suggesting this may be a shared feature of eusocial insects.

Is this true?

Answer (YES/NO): NO